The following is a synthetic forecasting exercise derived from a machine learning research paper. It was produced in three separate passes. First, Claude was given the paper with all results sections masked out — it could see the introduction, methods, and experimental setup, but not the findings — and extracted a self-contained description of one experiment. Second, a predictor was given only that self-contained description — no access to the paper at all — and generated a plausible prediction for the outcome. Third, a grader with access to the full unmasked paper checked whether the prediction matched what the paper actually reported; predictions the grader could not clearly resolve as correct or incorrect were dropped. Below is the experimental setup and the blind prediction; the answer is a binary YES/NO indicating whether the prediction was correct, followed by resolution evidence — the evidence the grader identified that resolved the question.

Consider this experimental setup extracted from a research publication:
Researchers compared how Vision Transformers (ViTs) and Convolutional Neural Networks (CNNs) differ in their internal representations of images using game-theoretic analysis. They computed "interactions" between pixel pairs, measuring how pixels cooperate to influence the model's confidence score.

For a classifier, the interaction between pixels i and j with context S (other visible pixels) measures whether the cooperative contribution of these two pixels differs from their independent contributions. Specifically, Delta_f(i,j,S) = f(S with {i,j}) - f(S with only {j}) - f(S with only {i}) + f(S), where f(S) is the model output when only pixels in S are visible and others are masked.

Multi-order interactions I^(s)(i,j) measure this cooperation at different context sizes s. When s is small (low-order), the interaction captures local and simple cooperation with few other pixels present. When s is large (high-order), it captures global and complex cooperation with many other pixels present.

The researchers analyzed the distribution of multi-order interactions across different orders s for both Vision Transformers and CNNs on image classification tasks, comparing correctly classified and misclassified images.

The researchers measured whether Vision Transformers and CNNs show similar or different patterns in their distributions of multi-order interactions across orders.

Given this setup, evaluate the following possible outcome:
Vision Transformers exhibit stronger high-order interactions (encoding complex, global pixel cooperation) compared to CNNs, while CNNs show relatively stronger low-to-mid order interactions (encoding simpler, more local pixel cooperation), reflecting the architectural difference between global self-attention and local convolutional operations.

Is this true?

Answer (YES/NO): NO